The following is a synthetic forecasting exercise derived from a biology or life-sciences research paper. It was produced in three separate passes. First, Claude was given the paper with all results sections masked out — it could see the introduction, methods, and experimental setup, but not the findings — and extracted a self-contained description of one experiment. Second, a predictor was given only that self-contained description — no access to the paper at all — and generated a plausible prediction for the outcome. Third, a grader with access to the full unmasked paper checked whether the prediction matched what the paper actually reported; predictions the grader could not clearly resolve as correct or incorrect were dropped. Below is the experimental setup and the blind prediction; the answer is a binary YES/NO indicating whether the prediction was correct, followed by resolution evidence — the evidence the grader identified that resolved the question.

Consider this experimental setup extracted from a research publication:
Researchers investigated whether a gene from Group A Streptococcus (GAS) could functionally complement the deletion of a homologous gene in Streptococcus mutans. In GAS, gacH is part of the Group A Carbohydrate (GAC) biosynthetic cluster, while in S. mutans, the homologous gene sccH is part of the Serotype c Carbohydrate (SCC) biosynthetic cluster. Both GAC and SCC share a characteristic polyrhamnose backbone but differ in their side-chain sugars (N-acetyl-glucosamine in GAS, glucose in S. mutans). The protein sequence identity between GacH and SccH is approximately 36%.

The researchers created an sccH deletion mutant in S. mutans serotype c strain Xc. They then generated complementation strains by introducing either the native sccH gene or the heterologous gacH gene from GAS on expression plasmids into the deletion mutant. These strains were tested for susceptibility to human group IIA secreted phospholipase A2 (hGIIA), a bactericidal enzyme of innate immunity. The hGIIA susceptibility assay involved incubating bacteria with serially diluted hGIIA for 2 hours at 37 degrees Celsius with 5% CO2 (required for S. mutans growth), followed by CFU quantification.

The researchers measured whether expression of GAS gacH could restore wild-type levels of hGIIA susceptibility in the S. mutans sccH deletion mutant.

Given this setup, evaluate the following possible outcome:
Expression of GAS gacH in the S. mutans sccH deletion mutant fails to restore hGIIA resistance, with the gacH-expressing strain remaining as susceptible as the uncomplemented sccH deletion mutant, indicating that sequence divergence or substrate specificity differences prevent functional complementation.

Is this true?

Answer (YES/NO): NO